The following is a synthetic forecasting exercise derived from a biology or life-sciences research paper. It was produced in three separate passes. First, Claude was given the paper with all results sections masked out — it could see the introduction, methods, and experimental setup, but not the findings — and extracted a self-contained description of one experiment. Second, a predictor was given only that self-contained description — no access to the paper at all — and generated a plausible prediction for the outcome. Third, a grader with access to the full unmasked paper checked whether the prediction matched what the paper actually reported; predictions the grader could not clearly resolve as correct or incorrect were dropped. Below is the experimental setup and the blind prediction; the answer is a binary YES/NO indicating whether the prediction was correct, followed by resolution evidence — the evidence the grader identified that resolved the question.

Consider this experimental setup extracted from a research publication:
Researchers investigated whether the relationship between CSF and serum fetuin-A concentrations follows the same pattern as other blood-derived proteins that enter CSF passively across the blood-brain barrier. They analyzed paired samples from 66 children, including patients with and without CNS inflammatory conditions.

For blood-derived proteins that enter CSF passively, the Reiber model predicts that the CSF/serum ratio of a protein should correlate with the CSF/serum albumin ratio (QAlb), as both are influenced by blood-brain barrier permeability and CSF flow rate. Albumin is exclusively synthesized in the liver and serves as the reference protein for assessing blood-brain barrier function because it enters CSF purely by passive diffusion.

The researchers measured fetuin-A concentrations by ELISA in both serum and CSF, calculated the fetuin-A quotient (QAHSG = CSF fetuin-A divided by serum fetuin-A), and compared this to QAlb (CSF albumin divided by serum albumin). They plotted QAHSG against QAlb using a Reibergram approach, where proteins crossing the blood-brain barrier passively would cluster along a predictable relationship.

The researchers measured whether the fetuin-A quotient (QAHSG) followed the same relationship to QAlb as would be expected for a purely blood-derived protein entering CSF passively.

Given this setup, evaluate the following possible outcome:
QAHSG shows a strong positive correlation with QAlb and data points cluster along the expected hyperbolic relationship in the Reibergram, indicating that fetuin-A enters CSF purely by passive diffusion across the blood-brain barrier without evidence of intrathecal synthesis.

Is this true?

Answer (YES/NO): NO